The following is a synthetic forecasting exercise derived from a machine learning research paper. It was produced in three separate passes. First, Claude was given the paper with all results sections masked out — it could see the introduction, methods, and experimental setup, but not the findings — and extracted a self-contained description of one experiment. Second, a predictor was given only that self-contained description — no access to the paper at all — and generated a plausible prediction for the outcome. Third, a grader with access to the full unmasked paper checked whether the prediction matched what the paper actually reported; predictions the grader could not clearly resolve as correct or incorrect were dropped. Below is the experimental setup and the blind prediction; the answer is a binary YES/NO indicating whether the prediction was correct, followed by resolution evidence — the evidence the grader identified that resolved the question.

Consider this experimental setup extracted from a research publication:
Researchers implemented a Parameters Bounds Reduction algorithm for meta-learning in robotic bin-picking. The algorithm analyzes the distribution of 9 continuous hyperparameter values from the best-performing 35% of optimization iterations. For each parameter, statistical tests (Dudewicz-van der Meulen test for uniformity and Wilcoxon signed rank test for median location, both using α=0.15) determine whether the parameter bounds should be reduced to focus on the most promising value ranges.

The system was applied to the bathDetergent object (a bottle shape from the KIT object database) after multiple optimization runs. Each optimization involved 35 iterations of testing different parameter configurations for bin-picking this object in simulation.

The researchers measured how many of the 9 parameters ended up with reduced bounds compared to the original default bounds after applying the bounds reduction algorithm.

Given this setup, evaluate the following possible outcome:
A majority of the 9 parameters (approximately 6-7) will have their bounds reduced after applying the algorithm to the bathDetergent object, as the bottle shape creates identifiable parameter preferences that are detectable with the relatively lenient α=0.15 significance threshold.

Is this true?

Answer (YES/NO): YES